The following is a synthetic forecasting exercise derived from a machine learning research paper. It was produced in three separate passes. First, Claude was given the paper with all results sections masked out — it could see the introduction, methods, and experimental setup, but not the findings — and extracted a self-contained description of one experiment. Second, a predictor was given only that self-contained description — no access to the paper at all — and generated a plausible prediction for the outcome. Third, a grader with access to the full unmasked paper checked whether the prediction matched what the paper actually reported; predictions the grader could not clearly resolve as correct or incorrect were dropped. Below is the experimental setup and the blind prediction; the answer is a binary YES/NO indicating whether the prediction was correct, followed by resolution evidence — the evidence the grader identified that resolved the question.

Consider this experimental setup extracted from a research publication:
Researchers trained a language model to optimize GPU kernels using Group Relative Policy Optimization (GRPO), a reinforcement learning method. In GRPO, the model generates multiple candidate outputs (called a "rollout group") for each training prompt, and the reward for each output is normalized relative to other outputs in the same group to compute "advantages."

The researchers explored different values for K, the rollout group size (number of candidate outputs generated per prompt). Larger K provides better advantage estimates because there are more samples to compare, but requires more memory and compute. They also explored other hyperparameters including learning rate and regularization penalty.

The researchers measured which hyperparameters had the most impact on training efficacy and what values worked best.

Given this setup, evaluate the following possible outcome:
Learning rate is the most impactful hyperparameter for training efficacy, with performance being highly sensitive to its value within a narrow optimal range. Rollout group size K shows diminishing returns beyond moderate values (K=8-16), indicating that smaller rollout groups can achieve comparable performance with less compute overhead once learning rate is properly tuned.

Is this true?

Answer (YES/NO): NO